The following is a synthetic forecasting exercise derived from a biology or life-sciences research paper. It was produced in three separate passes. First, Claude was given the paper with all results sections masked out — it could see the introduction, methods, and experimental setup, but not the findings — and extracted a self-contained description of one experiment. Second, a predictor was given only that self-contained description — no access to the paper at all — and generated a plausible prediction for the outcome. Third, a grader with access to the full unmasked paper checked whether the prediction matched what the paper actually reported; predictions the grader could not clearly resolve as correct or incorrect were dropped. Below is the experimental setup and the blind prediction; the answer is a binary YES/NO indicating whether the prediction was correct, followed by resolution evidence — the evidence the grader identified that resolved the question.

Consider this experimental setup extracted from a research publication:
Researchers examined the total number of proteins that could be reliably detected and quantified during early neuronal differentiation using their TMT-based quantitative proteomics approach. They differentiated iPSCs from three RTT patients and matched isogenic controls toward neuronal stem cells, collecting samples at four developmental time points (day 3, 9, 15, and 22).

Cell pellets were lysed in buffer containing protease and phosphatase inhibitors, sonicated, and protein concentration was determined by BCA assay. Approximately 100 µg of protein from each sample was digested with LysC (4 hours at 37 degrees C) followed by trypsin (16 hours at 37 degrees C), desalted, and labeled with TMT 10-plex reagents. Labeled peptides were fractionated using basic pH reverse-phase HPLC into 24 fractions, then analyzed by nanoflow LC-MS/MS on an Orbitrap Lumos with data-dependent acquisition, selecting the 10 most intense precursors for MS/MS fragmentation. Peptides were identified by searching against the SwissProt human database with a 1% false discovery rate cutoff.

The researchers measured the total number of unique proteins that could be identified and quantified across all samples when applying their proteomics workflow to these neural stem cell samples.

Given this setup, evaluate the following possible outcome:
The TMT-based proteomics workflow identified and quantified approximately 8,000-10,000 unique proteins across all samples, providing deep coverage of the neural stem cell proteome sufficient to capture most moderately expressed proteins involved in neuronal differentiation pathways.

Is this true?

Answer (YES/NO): NO